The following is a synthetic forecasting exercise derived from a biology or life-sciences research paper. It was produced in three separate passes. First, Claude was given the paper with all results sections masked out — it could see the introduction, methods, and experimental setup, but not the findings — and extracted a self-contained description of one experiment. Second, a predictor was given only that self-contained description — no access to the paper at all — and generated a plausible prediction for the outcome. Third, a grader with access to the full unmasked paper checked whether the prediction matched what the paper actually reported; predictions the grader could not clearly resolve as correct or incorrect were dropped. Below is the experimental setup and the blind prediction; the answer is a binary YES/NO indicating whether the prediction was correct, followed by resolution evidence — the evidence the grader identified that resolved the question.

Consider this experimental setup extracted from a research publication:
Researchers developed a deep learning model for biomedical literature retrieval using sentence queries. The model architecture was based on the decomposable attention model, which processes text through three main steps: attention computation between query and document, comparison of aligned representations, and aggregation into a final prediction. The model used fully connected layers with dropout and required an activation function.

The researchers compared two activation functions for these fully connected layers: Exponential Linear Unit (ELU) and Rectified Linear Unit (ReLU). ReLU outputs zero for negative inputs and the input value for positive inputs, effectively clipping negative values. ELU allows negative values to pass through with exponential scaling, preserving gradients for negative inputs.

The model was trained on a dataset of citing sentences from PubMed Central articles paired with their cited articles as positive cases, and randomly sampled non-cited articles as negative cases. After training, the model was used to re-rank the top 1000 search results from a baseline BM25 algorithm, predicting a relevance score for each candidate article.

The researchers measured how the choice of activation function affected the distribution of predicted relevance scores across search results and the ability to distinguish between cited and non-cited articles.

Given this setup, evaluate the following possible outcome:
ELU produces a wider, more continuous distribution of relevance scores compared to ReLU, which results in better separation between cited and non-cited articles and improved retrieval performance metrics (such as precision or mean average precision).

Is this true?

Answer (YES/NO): YES